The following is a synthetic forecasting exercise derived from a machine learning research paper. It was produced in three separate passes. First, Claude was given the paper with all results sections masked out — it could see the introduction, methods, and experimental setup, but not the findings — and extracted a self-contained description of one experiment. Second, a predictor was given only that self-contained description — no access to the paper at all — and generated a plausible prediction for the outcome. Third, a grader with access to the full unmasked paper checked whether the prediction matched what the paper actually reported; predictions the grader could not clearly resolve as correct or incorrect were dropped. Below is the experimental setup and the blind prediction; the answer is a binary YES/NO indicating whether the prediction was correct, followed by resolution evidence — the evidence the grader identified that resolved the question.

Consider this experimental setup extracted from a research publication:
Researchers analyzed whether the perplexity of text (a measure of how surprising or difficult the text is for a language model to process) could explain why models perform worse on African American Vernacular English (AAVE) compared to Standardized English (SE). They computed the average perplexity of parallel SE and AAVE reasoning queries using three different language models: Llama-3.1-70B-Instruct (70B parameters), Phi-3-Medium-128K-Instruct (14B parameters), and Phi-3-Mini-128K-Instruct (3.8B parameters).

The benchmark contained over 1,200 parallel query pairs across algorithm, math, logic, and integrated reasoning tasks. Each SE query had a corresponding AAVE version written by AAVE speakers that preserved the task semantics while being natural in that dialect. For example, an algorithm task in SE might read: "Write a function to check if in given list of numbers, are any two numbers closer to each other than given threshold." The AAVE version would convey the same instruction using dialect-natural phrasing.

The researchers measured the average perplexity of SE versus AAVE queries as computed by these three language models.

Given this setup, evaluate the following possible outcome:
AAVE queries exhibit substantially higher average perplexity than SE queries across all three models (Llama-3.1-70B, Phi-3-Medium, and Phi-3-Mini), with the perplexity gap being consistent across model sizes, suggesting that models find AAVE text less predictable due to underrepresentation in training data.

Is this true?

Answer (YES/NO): YES